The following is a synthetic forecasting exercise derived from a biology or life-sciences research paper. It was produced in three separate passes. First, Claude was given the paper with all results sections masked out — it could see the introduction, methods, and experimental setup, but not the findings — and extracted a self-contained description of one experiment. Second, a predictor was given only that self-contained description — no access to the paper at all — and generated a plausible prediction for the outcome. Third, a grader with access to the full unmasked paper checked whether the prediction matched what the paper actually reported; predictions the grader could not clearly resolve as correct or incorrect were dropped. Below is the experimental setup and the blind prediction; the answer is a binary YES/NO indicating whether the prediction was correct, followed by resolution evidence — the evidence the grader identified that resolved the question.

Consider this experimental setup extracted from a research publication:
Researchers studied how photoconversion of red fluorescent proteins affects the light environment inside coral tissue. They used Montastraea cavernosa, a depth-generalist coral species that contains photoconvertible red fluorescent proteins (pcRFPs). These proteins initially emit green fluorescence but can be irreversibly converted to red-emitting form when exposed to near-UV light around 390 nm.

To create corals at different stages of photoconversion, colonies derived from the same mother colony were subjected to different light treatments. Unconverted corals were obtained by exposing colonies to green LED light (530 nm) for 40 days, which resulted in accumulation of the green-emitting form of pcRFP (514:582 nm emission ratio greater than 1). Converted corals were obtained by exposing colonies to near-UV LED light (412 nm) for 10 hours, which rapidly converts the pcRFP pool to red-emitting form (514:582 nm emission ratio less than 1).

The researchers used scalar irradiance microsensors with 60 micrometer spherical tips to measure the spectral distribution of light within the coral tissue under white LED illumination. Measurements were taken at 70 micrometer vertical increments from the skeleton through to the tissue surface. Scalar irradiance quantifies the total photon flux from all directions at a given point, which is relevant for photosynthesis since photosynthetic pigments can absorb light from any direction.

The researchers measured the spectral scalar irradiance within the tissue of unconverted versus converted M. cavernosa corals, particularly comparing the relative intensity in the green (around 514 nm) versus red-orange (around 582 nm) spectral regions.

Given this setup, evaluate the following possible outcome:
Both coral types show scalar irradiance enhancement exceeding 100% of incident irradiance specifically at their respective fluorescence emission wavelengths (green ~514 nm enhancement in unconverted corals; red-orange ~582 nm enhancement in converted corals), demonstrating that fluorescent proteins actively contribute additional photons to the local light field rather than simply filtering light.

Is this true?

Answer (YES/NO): NO